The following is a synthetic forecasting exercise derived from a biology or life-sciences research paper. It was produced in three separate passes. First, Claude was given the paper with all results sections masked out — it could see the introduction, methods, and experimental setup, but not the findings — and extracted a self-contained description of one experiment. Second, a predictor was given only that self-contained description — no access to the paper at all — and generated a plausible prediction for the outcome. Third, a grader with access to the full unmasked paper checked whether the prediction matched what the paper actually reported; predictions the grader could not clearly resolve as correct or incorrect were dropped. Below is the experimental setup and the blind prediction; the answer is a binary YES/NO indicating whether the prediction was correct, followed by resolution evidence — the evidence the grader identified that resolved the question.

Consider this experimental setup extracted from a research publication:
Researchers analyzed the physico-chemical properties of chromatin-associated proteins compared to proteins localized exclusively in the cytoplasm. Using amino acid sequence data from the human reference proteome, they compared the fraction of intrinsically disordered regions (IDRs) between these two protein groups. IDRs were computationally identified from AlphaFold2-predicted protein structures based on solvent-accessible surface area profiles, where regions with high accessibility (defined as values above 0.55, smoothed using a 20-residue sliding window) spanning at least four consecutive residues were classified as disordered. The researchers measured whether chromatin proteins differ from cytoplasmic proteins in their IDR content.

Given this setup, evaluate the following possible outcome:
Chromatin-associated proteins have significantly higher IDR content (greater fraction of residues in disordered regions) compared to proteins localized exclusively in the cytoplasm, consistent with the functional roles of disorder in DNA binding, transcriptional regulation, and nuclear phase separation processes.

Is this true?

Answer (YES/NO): YES